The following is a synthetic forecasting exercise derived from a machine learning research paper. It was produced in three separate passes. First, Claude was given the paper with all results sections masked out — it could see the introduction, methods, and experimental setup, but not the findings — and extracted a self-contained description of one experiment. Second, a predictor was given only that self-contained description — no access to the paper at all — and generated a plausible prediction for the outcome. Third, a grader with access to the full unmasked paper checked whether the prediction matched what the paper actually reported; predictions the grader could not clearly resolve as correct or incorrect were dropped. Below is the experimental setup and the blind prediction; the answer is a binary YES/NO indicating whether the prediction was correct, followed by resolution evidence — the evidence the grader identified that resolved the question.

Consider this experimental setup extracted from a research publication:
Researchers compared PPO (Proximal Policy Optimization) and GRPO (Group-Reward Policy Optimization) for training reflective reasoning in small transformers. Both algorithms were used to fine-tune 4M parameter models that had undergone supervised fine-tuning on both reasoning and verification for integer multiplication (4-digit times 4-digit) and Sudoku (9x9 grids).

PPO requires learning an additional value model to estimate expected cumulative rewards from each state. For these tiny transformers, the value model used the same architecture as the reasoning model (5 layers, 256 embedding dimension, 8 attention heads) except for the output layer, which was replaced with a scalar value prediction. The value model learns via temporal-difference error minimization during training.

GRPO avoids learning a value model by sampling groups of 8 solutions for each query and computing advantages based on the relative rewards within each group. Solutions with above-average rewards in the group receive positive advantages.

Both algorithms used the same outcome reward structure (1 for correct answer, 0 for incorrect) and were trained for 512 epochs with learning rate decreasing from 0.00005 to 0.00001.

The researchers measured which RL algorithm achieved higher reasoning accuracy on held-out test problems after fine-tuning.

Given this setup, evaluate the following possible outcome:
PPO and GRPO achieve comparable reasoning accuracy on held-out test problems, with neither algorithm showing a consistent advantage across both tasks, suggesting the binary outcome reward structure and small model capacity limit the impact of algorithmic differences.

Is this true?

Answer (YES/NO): NO